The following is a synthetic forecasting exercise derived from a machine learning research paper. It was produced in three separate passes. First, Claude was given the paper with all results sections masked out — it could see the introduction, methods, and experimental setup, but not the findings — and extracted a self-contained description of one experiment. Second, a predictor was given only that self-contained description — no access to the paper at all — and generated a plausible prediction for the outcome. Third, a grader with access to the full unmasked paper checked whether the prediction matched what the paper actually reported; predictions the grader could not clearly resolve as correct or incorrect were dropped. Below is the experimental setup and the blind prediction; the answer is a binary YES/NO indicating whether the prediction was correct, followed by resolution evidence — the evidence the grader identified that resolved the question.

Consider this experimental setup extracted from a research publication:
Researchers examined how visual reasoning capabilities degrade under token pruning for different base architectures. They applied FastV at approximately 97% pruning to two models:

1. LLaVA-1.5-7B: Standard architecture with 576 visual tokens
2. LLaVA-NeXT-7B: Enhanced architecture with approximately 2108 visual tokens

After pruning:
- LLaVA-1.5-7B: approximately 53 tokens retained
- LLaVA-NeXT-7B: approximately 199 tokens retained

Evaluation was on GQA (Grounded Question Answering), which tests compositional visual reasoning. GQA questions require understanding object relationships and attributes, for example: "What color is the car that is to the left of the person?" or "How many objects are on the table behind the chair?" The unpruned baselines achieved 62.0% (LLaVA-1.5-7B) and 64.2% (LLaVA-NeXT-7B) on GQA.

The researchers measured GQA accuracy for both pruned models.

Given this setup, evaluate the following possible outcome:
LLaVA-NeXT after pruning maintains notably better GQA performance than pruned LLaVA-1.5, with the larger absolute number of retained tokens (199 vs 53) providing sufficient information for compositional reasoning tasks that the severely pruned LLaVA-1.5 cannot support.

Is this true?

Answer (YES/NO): NO